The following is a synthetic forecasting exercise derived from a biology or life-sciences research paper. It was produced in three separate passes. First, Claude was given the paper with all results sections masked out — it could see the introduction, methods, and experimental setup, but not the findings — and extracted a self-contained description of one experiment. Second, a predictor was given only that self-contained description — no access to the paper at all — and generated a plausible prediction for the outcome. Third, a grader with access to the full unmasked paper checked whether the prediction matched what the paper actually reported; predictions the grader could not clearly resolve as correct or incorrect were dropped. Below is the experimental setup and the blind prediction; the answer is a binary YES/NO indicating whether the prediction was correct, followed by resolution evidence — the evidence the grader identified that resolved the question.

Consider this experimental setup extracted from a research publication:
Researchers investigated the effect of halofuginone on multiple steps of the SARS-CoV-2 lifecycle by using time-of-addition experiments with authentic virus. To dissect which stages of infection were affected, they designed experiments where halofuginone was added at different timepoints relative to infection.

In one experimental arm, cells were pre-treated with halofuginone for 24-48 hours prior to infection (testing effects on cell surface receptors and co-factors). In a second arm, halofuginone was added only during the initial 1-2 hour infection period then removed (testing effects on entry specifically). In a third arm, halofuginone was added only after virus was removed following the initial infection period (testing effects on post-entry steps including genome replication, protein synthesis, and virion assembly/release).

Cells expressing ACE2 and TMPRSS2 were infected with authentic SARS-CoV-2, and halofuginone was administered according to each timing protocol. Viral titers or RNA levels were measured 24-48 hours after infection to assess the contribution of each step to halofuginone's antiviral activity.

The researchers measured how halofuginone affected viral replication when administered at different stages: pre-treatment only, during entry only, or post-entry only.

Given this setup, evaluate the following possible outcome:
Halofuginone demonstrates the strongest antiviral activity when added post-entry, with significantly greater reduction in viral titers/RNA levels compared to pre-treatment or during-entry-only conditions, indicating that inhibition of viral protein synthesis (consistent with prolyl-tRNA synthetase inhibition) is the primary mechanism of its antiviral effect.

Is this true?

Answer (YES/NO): YES